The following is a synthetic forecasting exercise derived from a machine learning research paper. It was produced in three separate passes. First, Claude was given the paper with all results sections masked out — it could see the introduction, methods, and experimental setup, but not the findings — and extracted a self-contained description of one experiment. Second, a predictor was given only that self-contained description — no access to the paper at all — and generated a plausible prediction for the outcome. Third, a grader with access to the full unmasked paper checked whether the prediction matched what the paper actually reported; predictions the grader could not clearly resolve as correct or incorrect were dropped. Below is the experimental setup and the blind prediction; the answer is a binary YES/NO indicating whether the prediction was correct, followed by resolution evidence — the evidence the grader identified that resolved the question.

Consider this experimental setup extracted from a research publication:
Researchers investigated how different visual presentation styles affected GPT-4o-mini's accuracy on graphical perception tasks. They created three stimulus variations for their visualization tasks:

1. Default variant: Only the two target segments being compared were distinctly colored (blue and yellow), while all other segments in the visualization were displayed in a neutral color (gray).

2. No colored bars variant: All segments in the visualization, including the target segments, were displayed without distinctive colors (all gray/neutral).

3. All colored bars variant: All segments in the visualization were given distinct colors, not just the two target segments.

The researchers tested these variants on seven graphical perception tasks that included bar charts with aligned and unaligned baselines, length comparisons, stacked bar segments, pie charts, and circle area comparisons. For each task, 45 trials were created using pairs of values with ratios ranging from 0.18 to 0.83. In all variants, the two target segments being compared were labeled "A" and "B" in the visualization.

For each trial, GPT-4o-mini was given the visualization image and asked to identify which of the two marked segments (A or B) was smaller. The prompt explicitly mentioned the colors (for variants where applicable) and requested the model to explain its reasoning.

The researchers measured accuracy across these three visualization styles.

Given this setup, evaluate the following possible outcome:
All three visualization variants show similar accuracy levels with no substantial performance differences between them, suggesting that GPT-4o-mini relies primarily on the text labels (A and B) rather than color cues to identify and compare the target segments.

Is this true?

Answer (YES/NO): NO